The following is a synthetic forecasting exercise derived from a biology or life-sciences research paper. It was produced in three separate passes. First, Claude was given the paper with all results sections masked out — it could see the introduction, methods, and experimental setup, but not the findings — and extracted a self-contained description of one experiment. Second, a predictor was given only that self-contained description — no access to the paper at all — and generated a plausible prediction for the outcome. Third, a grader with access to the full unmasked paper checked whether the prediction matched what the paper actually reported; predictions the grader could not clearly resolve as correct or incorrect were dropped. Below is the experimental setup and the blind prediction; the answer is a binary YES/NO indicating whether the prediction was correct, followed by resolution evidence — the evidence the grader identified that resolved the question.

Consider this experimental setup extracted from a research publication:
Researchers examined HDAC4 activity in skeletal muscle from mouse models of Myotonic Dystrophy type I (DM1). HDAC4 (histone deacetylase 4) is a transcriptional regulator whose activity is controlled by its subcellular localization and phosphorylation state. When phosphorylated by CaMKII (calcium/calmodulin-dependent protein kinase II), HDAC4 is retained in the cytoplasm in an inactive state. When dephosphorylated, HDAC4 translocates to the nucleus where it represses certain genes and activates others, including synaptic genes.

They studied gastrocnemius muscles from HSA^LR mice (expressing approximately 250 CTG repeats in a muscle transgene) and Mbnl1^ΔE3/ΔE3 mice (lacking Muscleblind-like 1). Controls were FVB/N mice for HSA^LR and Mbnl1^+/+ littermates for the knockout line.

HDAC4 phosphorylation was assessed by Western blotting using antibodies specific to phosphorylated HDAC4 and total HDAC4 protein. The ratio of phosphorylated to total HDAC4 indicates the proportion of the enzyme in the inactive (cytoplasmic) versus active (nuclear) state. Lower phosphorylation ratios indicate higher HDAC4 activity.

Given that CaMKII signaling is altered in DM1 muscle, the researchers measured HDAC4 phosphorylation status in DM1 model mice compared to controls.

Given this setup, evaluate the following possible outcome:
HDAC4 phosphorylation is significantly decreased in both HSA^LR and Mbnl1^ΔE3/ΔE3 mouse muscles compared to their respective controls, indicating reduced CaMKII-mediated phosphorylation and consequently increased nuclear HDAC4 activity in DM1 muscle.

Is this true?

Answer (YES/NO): NO